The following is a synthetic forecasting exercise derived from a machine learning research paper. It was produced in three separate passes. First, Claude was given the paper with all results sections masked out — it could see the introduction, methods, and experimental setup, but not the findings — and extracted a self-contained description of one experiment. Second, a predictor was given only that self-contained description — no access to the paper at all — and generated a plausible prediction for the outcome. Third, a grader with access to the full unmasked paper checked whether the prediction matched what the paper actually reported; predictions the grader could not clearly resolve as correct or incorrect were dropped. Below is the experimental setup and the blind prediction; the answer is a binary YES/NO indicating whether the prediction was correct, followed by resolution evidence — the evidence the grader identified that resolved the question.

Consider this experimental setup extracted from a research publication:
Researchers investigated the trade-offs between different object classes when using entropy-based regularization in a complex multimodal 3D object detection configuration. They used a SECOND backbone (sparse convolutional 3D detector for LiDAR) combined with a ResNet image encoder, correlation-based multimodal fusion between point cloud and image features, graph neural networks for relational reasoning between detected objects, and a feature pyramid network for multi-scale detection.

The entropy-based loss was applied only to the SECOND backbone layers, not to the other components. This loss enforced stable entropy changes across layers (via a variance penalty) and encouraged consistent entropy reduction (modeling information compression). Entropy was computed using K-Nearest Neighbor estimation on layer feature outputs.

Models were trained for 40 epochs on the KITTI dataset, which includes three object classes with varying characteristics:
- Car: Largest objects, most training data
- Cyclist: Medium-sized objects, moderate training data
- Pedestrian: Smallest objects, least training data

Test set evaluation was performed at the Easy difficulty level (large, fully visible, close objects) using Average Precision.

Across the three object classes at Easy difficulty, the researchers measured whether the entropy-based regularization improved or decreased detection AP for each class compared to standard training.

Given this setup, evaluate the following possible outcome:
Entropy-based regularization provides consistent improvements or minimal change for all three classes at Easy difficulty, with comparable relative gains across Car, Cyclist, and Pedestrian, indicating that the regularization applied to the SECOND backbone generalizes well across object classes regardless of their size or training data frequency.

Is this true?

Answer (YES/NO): NO